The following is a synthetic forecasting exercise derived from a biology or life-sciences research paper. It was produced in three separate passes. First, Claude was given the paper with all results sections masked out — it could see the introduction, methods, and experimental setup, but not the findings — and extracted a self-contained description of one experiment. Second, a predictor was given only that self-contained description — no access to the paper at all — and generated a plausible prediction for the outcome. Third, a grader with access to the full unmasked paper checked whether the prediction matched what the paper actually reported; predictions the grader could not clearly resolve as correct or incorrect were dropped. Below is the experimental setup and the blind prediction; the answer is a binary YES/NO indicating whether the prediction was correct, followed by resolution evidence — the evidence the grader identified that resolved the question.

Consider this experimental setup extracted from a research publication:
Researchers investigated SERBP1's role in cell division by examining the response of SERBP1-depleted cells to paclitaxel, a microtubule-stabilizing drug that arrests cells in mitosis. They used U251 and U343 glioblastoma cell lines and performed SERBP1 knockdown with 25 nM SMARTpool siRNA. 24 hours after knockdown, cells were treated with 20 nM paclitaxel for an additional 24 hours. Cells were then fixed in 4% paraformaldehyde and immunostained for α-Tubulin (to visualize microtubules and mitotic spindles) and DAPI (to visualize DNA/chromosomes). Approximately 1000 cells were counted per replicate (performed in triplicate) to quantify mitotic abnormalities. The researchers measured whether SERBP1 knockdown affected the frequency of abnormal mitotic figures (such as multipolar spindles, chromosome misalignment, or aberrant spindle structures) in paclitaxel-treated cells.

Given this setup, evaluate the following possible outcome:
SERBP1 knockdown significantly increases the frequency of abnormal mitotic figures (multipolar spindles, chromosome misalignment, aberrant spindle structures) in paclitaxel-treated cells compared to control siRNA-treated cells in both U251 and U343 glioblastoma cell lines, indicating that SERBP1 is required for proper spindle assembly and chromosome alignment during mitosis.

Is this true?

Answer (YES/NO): NO